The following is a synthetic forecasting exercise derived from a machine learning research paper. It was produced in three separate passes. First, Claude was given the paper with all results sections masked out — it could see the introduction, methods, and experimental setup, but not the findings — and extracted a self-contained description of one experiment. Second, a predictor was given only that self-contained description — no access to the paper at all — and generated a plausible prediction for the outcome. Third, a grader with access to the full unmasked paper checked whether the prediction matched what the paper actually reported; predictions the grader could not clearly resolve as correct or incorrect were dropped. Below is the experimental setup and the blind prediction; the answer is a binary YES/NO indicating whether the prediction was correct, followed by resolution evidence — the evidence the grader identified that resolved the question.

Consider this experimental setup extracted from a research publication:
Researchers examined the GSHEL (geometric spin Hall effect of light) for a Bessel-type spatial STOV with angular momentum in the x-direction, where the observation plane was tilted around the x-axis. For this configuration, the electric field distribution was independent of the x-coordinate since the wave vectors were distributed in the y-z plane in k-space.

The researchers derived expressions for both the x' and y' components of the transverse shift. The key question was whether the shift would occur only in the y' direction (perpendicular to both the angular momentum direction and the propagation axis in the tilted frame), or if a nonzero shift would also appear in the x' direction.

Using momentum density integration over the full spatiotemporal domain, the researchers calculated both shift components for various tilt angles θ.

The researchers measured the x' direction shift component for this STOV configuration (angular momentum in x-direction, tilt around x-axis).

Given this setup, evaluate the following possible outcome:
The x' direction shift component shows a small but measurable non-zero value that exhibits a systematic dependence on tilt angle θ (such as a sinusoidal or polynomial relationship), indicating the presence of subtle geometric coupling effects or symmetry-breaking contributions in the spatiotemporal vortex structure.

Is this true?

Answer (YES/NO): NO